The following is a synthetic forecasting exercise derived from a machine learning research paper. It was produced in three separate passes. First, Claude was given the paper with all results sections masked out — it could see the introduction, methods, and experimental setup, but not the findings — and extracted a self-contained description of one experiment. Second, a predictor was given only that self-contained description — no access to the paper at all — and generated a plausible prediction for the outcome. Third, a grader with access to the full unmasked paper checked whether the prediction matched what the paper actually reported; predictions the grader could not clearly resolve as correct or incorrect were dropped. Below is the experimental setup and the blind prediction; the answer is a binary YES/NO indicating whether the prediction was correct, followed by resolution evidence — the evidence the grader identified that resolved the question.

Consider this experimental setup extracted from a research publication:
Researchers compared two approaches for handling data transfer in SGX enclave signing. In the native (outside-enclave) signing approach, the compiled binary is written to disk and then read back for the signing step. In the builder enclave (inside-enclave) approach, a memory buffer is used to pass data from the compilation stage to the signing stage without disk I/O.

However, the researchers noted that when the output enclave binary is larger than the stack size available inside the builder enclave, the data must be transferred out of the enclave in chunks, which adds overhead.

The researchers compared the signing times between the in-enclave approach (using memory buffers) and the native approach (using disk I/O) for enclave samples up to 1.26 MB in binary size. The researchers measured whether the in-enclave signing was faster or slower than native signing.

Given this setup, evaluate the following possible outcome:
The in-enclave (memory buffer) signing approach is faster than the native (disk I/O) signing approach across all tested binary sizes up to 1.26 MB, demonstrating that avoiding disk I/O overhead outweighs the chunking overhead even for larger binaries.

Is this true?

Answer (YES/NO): YES